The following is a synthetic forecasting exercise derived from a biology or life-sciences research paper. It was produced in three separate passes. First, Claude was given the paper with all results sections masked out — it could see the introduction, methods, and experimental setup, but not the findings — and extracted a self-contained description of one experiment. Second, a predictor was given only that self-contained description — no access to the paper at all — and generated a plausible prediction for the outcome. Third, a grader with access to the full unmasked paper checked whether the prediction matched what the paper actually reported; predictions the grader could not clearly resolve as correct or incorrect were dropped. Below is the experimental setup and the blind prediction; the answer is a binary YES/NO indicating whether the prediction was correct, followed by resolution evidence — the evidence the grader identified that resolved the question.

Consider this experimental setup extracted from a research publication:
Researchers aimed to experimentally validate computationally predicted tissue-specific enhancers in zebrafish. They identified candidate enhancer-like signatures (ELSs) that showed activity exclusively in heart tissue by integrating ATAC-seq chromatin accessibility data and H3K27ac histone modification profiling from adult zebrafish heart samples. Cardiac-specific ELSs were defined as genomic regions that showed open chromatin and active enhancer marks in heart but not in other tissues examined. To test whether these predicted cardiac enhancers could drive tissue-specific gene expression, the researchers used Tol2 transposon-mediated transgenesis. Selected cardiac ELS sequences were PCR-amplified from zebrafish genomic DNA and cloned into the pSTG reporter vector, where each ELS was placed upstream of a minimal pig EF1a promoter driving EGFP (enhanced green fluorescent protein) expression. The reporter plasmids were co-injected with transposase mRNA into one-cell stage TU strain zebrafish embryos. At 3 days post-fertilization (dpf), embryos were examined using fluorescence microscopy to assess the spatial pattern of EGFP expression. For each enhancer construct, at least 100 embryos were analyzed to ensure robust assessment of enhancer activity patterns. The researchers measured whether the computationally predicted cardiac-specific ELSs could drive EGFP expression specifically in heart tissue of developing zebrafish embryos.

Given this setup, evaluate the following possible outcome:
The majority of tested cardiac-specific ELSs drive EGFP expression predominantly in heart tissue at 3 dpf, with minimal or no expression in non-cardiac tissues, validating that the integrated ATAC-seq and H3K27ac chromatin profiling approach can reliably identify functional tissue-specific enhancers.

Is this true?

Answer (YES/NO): YES